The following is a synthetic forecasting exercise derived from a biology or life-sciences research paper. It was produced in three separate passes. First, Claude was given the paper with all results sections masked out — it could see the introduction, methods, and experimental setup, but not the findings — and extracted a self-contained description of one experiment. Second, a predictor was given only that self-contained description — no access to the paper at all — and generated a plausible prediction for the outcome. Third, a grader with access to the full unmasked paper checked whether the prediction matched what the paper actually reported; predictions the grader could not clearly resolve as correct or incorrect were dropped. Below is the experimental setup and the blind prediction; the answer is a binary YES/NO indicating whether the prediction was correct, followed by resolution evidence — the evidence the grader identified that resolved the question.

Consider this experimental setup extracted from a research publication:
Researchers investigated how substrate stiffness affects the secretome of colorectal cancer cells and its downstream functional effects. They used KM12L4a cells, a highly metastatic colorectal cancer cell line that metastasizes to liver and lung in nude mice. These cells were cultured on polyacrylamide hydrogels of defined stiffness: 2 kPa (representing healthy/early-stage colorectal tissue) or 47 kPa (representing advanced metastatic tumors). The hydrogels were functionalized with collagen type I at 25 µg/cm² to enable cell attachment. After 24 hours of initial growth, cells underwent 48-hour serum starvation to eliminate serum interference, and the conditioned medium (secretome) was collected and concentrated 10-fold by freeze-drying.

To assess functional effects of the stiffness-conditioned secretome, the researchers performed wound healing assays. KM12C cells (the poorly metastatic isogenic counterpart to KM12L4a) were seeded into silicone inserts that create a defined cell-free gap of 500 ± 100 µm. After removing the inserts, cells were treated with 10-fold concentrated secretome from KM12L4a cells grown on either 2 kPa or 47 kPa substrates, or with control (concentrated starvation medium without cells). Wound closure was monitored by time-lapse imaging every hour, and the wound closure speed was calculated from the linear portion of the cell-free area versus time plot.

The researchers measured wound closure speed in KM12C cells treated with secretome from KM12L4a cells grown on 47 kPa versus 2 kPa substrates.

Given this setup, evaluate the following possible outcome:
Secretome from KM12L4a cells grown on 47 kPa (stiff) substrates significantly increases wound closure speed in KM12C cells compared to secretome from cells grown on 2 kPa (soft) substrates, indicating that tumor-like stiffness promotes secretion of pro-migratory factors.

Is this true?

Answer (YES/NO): NO